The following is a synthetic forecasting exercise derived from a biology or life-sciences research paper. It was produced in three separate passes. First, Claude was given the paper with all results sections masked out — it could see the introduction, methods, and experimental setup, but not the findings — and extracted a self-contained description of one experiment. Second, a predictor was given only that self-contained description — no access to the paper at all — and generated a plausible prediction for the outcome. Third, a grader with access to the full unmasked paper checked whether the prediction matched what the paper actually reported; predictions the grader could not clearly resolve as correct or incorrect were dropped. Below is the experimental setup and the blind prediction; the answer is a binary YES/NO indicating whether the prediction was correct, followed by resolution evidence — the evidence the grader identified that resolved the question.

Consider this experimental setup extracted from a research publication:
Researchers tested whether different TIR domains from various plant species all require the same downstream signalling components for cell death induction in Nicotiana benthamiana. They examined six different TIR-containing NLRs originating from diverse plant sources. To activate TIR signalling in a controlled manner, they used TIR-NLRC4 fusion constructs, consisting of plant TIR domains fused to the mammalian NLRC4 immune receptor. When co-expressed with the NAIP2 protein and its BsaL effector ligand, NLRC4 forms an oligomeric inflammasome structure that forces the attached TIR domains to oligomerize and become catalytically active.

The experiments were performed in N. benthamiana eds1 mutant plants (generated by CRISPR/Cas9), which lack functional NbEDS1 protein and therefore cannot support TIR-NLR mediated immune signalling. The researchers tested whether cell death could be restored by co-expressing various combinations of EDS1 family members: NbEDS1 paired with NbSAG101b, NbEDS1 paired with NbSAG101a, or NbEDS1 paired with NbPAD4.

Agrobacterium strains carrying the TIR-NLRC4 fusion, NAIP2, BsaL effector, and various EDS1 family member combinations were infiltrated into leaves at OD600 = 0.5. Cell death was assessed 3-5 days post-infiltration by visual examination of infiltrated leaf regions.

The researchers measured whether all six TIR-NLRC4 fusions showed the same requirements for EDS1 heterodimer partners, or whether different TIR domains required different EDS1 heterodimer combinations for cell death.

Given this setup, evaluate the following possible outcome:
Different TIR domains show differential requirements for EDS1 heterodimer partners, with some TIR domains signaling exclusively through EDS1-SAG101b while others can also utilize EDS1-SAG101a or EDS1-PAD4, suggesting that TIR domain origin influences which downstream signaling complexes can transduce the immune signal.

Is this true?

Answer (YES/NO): NO